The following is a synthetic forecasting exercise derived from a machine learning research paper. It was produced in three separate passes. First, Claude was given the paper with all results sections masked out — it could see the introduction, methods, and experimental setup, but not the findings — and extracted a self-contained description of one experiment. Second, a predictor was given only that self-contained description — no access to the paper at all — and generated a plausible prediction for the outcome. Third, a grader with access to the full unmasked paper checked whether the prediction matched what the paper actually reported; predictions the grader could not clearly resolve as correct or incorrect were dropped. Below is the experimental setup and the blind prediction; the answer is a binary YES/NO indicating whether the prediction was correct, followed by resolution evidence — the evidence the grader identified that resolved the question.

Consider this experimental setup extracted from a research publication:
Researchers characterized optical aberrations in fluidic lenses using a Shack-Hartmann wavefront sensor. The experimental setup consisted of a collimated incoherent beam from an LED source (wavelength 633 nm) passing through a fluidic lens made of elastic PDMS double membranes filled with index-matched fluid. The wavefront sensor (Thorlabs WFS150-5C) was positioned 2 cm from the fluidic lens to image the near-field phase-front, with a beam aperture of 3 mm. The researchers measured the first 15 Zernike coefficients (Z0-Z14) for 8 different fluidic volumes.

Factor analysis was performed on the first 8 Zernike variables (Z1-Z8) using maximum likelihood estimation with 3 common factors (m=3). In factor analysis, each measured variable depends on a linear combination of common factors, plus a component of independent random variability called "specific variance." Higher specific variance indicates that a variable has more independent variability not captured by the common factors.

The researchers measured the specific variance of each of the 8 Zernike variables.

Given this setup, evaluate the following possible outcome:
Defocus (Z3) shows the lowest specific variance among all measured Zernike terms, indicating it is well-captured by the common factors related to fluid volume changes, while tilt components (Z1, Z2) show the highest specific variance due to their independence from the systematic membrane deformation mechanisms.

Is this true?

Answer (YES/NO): NO